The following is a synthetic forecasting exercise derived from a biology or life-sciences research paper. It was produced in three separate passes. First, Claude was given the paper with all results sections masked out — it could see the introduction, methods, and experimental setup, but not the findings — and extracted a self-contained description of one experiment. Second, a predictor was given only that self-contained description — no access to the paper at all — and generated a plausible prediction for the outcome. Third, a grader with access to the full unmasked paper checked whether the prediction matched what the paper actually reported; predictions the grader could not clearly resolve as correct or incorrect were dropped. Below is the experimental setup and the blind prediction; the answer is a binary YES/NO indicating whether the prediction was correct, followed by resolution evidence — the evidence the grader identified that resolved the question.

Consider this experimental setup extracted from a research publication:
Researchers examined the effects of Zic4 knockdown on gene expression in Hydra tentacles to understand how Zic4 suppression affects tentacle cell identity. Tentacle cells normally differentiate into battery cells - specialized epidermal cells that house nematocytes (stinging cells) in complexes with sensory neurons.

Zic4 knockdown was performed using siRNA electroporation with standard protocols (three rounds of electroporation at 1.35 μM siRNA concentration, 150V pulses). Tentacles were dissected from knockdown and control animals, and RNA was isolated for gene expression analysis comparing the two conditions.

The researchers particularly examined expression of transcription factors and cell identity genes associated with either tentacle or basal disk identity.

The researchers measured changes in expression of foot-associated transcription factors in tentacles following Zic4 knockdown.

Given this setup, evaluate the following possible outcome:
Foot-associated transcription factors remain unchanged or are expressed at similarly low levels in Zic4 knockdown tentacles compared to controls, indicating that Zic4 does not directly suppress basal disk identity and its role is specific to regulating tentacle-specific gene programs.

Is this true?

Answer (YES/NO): NO